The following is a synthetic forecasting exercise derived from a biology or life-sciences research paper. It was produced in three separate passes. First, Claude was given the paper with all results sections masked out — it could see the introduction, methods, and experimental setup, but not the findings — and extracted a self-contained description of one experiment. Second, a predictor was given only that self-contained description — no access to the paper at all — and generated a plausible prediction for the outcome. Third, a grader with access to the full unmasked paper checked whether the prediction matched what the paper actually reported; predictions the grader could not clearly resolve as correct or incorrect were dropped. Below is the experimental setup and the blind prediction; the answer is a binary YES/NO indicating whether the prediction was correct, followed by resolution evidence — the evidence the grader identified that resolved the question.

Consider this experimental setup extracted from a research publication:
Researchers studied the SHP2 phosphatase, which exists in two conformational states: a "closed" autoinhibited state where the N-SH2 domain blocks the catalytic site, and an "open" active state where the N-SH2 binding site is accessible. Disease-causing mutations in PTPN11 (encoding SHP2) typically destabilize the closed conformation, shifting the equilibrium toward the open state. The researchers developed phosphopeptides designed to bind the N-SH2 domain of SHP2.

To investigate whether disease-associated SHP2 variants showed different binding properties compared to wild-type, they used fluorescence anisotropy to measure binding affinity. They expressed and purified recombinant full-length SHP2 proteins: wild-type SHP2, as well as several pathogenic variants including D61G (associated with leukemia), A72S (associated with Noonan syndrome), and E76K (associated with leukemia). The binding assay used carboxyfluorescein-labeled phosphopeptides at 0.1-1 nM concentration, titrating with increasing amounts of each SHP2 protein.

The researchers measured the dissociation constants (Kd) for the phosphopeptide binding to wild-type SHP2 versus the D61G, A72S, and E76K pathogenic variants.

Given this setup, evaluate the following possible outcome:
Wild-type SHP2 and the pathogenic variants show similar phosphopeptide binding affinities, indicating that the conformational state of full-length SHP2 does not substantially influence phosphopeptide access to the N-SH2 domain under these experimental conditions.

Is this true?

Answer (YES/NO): NO